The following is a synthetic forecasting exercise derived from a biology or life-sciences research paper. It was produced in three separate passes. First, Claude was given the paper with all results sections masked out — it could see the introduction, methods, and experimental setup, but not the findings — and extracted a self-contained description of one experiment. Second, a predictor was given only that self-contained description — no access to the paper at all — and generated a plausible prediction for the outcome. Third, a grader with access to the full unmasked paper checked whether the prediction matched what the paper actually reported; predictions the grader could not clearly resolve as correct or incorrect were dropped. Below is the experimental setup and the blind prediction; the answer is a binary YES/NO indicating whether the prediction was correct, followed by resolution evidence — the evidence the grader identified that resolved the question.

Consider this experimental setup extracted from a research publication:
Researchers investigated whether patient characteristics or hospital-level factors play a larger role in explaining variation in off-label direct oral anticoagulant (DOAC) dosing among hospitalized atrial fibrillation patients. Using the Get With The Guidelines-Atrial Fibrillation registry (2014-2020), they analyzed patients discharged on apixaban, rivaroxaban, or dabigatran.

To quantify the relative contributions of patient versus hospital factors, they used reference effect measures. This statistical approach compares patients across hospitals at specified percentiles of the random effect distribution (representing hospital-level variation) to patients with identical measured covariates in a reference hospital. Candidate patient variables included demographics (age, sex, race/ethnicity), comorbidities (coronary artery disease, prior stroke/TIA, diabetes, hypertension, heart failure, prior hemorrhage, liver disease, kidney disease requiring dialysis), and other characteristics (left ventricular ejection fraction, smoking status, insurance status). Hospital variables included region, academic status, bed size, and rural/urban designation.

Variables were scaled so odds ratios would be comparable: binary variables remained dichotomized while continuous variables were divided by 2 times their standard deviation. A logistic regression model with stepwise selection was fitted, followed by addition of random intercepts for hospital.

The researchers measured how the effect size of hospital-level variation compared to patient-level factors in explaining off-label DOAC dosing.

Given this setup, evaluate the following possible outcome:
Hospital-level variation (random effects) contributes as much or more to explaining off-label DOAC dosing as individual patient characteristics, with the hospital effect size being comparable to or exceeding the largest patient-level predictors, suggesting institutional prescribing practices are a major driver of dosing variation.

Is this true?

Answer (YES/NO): NO